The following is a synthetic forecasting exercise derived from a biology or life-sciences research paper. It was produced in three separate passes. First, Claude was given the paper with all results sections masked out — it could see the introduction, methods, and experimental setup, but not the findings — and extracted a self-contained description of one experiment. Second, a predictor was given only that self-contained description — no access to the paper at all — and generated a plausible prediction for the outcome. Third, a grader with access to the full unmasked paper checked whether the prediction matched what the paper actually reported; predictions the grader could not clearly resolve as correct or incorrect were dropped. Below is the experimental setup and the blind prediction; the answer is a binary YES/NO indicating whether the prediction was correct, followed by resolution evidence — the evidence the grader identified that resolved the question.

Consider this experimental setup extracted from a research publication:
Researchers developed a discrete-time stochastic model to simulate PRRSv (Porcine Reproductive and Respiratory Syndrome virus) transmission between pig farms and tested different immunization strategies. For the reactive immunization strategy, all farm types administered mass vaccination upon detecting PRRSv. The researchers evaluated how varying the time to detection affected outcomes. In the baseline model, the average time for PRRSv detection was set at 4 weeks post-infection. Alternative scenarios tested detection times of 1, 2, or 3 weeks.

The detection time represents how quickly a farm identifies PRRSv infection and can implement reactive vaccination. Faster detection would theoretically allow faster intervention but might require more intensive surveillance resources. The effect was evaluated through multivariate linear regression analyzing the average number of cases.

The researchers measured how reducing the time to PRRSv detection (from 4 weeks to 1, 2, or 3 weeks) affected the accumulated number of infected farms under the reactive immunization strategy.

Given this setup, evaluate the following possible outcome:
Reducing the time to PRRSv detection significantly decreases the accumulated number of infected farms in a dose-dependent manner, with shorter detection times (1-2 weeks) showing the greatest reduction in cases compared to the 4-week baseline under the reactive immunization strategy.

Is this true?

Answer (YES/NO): NO